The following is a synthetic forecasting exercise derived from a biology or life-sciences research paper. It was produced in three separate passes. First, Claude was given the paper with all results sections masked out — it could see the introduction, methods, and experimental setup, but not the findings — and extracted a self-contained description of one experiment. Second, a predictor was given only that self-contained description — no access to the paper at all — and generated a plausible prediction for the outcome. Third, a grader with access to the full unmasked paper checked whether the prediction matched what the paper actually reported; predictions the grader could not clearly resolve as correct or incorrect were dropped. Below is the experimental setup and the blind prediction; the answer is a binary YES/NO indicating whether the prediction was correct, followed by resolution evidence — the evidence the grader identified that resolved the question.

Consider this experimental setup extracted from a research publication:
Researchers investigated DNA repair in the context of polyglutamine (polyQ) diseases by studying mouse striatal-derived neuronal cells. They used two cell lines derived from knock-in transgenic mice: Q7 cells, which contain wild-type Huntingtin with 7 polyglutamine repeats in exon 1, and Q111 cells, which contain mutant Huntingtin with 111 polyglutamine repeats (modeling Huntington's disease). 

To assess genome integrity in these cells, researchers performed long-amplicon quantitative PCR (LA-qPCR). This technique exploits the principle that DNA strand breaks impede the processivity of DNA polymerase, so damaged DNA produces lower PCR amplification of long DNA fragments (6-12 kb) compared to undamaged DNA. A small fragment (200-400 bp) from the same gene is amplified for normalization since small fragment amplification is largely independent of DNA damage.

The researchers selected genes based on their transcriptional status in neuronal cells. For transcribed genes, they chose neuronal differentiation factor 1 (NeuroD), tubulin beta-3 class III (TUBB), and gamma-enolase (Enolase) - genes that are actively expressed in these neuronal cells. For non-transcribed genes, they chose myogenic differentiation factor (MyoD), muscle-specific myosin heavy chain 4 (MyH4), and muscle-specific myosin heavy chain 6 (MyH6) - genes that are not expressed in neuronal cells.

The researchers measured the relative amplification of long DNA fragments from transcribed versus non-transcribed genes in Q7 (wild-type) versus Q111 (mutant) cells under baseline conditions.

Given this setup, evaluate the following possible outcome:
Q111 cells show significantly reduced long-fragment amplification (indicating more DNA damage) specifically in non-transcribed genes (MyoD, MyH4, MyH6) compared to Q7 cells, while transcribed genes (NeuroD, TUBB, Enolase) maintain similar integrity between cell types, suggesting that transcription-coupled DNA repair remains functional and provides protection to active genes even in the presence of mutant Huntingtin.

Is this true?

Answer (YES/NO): NO